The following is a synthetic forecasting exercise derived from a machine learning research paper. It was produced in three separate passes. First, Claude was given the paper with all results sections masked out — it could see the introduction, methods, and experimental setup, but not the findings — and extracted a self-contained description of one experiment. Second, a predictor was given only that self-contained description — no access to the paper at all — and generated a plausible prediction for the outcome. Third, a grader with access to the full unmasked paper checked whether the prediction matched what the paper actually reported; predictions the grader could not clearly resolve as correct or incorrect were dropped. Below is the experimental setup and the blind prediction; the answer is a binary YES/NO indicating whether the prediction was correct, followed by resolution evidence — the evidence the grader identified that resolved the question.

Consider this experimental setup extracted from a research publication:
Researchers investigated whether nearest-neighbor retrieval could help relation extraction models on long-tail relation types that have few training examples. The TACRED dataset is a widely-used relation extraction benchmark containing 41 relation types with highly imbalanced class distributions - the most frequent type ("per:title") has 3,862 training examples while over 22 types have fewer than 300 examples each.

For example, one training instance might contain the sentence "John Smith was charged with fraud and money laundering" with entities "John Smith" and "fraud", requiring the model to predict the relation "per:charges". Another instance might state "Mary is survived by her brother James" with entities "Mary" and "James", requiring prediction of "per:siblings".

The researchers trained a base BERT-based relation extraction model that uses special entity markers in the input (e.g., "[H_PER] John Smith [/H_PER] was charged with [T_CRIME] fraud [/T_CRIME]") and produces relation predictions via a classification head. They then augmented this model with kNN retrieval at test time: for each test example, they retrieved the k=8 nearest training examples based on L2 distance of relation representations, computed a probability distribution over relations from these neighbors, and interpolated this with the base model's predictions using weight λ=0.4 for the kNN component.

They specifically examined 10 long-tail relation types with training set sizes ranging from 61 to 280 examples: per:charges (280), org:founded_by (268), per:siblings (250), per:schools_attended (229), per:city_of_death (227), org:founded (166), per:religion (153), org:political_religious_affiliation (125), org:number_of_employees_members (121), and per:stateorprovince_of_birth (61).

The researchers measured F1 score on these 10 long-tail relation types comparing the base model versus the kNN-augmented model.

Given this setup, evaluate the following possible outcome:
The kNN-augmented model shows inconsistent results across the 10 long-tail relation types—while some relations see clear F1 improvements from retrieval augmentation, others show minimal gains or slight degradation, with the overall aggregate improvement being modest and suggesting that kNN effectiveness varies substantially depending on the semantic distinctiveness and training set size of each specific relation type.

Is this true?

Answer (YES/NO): NO